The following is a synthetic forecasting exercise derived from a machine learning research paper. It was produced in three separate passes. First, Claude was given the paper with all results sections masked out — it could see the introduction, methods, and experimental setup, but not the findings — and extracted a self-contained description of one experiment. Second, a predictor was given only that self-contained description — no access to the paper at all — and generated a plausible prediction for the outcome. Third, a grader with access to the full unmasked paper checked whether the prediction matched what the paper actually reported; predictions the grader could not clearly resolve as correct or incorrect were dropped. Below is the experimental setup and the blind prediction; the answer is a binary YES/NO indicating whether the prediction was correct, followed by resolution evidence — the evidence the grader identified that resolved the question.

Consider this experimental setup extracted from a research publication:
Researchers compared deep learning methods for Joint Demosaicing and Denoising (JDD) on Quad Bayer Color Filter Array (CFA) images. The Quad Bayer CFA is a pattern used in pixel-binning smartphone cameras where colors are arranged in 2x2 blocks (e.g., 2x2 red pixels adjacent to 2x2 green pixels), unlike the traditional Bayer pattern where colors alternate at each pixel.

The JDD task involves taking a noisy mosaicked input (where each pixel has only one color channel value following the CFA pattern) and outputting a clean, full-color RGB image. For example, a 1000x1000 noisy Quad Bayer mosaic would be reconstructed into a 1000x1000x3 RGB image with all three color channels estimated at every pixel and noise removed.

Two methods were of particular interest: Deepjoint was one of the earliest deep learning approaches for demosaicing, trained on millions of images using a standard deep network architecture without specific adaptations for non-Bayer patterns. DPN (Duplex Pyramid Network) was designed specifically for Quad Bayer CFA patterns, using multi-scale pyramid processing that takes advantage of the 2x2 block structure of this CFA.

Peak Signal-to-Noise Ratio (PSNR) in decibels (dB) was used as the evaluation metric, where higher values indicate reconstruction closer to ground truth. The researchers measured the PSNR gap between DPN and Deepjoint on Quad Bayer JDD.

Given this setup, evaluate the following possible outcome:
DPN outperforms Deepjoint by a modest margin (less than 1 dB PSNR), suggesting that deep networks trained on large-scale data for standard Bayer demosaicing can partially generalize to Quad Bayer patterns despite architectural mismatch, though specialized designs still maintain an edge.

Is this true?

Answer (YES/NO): NO